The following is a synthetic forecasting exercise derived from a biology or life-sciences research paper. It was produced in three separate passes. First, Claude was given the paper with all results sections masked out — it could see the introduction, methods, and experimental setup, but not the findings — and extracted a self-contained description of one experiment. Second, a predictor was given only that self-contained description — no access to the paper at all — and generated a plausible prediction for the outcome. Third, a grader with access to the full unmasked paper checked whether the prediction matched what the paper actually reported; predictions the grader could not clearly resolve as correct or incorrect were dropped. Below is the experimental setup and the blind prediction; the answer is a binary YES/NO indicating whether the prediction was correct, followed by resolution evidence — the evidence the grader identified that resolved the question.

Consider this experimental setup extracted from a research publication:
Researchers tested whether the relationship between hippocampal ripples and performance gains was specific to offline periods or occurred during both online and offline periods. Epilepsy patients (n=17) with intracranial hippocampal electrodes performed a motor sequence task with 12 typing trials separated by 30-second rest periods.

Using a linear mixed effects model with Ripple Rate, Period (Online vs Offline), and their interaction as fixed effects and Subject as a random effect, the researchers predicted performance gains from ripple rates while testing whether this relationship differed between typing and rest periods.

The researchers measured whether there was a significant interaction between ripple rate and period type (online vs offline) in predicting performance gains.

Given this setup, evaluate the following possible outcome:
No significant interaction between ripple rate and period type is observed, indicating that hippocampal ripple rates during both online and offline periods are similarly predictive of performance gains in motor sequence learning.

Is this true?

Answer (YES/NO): NO